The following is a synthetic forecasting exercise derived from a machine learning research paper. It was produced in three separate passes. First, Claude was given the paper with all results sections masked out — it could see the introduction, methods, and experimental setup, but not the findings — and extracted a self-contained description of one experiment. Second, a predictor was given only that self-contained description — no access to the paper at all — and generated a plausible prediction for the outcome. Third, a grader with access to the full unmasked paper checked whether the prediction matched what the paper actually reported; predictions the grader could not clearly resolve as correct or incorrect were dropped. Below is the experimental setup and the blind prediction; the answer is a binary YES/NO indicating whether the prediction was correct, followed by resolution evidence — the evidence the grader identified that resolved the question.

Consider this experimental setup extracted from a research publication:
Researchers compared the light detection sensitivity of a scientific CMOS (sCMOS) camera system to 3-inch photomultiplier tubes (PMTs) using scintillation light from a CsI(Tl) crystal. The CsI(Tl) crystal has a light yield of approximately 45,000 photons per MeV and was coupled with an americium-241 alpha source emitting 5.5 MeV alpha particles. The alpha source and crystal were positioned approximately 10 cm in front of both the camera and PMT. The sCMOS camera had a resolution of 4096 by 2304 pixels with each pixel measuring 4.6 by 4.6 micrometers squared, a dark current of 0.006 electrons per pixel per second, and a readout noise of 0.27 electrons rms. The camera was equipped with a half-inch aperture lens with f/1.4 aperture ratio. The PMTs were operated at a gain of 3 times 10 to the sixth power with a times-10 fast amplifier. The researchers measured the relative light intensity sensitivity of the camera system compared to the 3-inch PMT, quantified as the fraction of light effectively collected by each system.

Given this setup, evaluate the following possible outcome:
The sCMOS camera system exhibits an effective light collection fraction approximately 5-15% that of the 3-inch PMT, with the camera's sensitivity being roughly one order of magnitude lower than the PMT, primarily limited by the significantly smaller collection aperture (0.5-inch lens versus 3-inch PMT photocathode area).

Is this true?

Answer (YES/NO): YES